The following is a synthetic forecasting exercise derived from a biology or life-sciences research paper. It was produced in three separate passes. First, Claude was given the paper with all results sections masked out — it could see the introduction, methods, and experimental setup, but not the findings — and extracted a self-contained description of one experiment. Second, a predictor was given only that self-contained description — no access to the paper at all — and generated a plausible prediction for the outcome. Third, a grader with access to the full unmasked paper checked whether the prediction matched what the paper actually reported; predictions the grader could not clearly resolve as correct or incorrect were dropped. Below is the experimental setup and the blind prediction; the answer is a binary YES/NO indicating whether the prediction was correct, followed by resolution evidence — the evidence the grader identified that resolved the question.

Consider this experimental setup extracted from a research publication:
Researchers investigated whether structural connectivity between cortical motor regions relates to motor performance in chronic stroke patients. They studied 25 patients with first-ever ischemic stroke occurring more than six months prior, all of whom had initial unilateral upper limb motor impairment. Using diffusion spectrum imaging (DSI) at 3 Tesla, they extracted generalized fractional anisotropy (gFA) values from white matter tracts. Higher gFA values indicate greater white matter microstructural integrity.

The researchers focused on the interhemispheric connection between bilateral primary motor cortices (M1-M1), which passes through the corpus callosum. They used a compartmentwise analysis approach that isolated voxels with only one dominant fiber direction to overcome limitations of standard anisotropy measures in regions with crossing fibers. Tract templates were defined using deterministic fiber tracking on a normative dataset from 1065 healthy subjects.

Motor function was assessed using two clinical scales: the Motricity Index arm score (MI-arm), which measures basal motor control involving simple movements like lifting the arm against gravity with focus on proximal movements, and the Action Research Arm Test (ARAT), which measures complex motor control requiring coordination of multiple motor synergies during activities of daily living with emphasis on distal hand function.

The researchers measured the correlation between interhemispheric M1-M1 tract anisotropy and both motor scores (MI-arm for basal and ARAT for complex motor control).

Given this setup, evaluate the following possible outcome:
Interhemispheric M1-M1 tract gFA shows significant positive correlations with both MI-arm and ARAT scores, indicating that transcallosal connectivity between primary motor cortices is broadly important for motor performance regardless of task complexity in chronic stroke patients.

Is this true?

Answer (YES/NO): YES